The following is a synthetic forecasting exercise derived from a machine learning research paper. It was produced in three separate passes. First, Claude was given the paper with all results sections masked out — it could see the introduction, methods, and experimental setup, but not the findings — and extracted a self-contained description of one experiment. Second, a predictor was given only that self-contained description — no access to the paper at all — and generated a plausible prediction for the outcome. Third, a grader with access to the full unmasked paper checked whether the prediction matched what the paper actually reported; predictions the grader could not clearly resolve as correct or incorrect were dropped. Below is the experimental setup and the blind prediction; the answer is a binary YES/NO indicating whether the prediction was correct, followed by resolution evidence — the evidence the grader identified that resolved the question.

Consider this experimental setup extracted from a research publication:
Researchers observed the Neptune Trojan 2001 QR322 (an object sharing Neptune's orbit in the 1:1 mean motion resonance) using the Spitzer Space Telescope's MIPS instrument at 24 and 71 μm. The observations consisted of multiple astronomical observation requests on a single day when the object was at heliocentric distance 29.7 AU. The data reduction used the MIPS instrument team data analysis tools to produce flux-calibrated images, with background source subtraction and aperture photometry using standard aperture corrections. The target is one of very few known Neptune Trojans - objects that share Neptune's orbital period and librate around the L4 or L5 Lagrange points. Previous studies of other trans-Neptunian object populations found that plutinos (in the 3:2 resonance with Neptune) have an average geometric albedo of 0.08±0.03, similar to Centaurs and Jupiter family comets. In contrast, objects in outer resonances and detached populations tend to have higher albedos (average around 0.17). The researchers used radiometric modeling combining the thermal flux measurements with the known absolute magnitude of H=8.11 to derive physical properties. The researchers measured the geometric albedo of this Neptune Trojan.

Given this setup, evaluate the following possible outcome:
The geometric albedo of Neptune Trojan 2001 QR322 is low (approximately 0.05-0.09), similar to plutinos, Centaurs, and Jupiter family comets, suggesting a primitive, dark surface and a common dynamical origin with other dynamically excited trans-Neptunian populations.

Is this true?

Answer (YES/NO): NO